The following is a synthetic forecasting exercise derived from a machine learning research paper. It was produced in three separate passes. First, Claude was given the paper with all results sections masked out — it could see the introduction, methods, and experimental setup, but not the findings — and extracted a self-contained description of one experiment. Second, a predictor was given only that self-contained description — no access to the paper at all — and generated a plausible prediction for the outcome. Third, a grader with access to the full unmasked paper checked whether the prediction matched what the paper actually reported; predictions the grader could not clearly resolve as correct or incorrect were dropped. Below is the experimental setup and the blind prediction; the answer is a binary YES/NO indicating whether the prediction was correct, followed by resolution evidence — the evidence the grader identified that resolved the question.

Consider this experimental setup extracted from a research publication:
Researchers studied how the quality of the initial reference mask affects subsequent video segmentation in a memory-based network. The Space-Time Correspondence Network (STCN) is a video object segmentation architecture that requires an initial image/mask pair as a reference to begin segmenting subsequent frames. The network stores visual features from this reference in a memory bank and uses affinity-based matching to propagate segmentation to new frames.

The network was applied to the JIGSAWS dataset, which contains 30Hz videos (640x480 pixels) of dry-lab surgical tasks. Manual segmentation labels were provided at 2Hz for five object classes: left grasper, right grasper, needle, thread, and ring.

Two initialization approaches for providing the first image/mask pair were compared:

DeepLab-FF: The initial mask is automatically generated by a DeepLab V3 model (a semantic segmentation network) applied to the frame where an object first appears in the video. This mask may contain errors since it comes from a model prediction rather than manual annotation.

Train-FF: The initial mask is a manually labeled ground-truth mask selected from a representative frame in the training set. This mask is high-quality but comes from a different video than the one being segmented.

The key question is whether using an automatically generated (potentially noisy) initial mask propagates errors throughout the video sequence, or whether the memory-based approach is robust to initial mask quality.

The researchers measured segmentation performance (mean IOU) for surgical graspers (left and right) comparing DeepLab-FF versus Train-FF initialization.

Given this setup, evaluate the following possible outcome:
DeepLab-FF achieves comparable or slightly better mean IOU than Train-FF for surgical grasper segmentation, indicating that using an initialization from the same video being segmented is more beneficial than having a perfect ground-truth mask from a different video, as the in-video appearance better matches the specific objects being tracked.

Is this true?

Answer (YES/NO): NO